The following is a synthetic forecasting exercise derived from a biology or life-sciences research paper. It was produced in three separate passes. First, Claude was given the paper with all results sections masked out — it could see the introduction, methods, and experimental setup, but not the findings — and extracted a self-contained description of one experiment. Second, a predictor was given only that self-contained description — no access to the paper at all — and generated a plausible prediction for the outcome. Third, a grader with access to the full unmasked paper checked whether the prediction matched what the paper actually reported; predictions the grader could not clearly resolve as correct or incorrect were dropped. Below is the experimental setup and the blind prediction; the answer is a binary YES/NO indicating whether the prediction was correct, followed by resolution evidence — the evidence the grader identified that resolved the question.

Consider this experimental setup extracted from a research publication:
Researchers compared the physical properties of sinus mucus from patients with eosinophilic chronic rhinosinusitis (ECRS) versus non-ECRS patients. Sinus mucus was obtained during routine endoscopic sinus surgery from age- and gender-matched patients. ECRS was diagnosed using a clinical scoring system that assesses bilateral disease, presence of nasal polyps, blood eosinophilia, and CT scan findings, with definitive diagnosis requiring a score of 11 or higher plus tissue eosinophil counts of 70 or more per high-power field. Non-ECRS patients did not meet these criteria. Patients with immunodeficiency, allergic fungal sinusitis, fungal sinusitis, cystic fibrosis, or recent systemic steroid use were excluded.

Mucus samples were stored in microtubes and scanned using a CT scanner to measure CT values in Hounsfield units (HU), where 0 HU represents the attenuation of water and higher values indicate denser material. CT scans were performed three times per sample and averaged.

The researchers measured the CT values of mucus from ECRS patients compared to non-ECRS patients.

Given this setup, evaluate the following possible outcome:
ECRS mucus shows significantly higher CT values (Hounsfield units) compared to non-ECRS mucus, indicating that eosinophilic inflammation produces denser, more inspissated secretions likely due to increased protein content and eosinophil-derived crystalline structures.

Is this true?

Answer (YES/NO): YES